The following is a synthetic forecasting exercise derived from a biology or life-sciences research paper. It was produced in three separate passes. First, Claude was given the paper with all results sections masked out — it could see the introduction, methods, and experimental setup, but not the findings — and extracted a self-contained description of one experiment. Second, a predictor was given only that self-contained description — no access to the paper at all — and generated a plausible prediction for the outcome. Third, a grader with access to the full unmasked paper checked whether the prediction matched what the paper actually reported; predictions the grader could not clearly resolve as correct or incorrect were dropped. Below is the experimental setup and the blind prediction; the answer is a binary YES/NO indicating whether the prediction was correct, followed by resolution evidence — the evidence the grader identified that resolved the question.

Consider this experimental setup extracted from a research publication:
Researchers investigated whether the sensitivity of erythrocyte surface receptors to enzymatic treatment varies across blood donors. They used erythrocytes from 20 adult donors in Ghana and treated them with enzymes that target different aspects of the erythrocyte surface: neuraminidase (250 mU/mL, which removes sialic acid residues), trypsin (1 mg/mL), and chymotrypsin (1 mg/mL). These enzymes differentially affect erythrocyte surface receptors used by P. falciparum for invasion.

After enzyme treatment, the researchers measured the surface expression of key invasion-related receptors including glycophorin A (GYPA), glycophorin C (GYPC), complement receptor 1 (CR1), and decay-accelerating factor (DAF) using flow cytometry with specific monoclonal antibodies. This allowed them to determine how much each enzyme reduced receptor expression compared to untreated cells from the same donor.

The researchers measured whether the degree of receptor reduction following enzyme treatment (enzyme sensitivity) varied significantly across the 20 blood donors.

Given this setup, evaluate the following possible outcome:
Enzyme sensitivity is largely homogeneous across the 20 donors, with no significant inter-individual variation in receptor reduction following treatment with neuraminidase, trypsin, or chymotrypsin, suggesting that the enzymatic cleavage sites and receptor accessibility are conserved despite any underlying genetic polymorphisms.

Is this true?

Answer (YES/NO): NO